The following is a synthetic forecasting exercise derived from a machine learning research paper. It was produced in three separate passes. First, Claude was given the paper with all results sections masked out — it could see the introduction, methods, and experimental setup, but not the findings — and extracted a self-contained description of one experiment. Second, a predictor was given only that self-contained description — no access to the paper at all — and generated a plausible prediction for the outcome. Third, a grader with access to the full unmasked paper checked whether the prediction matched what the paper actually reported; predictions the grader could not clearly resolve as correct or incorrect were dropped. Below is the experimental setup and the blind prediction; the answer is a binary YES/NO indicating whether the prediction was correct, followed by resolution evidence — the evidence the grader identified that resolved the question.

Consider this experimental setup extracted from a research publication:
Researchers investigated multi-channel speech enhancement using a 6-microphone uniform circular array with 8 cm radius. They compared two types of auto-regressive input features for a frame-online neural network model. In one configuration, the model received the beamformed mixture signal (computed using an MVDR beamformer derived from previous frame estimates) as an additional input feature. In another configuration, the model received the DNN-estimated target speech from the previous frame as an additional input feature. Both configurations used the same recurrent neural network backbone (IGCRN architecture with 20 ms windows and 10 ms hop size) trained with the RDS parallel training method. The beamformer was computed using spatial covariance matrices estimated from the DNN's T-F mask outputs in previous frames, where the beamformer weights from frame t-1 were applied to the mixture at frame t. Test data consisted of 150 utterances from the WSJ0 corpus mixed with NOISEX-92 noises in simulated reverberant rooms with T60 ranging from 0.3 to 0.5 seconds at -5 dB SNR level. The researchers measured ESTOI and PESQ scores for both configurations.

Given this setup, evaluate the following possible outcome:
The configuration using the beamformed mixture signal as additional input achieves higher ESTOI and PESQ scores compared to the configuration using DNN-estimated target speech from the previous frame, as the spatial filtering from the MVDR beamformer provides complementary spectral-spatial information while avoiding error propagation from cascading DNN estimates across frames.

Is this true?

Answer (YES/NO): YES